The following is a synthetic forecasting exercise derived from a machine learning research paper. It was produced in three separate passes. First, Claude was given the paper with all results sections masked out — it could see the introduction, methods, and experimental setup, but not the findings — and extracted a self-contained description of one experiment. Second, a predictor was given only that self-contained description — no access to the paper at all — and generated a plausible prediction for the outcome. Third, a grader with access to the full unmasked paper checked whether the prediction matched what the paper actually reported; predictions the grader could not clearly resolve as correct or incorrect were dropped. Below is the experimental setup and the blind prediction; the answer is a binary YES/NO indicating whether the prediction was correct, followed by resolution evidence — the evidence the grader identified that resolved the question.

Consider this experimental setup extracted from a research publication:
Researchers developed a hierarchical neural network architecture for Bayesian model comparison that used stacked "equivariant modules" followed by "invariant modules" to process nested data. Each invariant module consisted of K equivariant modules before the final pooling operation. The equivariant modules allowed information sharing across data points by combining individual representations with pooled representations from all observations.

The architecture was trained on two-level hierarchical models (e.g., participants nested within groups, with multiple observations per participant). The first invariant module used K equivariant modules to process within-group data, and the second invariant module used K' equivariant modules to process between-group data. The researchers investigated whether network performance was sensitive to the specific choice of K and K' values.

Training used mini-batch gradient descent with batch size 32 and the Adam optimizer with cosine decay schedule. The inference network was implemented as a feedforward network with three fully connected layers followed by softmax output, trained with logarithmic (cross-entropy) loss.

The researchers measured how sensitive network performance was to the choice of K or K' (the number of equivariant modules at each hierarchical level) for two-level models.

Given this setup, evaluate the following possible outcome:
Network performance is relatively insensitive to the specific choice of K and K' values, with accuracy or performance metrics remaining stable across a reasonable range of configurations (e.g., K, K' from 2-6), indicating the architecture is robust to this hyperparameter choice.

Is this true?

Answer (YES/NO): YES